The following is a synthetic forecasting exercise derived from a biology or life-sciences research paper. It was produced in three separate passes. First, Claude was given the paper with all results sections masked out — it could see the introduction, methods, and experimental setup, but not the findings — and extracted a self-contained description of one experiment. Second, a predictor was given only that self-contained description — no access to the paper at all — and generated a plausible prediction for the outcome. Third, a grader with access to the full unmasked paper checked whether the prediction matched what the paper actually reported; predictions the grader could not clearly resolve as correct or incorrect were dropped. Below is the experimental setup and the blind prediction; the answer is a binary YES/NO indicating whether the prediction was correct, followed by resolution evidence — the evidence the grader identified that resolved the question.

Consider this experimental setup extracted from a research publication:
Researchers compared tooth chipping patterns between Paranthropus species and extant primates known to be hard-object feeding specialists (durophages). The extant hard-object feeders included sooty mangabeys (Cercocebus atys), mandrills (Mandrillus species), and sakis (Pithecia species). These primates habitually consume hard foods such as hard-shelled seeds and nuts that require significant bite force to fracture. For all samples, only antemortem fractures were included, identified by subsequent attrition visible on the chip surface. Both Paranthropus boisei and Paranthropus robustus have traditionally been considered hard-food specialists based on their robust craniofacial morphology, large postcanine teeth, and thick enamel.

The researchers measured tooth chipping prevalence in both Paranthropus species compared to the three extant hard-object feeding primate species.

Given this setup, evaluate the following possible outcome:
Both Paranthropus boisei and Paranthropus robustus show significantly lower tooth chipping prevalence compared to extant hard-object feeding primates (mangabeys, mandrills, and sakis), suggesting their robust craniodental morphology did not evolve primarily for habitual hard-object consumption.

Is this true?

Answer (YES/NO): YES